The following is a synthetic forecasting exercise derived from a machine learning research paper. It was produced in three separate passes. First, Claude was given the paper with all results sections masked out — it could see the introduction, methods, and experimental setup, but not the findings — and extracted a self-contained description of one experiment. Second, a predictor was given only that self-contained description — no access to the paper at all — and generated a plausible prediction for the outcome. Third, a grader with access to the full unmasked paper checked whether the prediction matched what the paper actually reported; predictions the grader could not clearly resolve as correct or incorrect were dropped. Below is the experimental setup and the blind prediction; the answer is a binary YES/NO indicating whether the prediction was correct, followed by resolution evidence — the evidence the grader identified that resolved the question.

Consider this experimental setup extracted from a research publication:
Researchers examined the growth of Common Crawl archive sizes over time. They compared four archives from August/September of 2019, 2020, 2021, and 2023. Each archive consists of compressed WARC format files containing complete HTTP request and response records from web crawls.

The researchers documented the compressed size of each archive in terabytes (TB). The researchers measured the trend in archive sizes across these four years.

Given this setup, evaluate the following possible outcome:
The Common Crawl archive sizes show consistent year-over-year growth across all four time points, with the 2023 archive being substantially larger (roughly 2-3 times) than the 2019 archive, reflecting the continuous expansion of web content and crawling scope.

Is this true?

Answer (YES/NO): NO